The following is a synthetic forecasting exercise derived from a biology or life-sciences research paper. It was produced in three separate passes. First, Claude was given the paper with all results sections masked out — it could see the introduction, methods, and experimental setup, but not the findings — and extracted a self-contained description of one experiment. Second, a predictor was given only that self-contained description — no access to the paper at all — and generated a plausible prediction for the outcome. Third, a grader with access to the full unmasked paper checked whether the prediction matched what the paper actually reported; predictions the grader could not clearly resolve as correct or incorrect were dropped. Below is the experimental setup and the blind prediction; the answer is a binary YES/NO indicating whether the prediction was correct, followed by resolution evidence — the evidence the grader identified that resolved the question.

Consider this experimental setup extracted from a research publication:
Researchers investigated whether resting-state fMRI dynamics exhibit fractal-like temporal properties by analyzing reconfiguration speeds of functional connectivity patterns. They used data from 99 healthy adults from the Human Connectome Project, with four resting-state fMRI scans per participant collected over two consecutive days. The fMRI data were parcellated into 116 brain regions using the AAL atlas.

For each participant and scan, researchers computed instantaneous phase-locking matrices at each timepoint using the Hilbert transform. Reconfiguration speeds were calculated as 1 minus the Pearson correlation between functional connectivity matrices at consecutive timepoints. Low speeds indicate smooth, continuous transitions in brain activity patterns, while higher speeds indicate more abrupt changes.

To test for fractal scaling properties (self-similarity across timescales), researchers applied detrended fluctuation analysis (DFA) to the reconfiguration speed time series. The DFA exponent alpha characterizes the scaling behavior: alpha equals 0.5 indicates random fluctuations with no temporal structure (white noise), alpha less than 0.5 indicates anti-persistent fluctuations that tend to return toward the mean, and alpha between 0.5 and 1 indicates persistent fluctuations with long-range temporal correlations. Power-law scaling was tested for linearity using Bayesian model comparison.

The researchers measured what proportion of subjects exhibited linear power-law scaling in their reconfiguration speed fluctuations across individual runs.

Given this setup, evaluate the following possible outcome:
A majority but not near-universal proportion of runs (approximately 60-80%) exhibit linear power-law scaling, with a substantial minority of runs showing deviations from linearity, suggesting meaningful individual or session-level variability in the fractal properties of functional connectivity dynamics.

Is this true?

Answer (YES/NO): NO